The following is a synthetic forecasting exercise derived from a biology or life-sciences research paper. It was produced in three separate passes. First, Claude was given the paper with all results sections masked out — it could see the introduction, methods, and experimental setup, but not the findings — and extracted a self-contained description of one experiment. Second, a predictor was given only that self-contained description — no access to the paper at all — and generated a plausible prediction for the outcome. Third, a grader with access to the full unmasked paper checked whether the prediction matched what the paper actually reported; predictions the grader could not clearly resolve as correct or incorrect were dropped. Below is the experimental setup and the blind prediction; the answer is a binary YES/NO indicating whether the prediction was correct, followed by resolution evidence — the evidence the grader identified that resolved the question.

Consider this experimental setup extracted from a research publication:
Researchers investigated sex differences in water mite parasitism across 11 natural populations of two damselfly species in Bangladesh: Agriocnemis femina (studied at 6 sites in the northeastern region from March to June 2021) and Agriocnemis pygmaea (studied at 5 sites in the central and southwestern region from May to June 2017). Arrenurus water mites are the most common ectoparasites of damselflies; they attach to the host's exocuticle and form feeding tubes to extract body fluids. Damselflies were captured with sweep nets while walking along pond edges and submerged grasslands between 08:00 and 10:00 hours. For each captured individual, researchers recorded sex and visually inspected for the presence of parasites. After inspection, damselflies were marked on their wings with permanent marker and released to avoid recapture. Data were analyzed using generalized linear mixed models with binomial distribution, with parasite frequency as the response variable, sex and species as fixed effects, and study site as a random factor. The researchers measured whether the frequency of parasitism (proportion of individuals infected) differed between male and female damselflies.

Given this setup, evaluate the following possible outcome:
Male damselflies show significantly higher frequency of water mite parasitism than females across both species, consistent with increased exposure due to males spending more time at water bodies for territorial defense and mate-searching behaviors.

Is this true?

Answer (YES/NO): NO